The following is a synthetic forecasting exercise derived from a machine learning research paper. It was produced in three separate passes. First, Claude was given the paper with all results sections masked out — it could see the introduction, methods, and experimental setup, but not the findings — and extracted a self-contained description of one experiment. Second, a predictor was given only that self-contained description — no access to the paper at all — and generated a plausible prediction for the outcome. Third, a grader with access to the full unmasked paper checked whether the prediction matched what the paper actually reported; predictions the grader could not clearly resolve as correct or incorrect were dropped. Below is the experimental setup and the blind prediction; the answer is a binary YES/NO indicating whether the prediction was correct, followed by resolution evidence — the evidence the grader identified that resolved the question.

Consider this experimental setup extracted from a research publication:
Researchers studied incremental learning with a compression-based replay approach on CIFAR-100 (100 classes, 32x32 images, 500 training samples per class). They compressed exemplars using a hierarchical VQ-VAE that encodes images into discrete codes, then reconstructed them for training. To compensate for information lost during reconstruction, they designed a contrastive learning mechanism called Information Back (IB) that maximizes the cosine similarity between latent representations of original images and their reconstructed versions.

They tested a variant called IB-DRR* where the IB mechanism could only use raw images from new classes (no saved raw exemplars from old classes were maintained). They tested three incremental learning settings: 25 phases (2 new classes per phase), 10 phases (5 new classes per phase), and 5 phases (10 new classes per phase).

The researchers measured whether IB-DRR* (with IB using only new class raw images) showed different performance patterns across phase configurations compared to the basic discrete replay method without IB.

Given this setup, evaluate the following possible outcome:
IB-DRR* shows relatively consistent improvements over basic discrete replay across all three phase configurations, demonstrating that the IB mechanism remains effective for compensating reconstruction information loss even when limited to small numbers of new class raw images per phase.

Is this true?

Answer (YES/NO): NO